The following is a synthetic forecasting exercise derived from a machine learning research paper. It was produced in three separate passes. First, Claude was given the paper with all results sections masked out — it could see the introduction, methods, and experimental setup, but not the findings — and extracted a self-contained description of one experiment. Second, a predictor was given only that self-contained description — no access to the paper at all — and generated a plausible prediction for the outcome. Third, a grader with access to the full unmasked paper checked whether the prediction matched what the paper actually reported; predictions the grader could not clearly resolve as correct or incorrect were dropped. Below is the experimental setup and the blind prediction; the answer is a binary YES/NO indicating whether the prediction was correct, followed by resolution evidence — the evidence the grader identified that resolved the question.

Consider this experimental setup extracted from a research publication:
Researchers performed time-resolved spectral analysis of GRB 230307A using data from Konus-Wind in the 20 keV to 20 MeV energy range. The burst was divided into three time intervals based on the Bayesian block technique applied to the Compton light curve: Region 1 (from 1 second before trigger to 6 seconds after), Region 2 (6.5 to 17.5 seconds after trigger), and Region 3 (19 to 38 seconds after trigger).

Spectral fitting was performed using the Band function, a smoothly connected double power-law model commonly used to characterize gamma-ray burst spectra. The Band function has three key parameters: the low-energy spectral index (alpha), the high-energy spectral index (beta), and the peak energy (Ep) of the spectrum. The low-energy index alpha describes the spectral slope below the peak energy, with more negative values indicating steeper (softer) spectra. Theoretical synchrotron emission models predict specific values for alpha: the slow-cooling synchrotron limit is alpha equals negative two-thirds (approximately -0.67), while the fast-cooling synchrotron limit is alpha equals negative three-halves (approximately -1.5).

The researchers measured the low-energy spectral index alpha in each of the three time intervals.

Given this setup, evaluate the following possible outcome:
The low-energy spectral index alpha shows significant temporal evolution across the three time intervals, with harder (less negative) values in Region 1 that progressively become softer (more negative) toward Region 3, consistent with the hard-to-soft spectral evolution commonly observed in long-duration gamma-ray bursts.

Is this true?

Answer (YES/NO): YES